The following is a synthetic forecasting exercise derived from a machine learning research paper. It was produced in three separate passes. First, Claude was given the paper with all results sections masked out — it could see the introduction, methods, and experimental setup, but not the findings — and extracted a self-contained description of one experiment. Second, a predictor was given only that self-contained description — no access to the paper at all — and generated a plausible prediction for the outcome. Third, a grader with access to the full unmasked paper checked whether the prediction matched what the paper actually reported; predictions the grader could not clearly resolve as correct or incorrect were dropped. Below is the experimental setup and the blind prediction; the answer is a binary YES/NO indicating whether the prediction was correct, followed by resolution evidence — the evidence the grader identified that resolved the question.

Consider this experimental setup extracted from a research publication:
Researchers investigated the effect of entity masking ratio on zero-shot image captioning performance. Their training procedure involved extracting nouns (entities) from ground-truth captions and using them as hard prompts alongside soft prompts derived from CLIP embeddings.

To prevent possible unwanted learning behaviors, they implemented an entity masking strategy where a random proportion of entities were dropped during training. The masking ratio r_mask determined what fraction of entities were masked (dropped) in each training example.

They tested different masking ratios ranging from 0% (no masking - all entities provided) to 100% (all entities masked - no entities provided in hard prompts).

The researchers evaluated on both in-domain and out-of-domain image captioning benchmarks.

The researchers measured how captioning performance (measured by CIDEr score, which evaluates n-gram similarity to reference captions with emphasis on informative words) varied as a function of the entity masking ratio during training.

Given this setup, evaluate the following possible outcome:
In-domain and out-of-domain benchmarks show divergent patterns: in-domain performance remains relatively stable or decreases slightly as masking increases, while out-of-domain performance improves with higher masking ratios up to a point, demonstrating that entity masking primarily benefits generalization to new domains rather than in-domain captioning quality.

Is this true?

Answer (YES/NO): NO